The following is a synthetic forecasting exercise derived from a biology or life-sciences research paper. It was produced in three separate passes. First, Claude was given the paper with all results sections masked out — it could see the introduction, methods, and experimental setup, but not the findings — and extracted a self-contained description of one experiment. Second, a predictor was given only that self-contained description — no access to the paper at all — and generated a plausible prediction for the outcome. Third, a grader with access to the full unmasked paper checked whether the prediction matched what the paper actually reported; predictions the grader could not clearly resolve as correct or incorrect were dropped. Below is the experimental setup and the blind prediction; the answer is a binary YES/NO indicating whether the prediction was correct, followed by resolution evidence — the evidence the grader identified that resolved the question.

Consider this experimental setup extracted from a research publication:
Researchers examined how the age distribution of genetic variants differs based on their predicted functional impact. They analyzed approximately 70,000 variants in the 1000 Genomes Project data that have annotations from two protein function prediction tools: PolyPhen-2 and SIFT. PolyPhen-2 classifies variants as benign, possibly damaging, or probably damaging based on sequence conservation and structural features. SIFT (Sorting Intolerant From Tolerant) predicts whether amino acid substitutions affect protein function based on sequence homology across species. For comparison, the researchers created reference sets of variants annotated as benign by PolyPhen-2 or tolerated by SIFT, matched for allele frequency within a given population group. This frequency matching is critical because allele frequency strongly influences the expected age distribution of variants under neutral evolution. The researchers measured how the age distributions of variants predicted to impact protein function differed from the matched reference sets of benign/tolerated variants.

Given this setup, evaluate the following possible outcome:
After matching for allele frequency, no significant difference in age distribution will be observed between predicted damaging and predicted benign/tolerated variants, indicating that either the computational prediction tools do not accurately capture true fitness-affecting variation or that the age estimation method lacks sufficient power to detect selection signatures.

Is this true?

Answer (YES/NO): NO